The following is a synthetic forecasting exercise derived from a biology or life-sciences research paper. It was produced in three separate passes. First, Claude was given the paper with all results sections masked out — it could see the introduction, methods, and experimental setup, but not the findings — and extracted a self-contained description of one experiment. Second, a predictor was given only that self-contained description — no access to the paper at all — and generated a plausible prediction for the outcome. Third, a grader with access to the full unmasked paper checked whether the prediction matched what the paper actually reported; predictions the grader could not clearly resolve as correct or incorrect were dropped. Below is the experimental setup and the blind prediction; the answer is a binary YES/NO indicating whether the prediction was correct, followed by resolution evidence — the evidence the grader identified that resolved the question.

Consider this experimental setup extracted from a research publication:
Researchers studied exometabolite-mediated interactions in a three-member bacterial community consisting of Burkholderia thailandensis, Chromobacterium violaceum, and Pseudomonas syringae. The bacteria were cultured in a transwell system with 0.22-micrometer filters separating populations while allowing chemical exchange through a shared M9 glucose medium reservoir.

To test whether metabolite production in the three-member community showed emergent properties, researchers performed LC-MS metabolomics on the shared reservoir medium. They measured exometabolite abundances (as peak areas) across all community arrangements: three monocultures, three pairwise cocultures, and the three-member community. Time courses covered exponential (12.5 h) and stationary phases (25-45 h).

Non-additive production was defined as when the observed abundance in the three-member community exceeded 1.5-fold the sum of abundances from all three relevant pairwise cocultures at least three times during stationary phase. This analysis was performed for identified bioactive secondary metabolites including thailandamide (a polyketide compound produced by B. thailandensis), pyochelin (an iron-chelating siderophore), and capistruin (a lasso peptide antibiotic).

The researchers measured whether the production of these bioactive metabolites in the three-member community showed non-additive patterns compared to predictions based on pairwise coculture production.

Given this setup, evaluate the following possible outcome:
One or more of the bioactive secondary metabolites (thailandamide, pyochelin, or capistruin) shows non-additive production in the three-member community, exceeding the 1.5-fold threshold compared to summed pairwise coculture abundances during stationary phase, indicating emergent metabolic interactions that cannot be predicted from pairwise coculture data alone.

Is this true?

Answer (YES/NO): YES